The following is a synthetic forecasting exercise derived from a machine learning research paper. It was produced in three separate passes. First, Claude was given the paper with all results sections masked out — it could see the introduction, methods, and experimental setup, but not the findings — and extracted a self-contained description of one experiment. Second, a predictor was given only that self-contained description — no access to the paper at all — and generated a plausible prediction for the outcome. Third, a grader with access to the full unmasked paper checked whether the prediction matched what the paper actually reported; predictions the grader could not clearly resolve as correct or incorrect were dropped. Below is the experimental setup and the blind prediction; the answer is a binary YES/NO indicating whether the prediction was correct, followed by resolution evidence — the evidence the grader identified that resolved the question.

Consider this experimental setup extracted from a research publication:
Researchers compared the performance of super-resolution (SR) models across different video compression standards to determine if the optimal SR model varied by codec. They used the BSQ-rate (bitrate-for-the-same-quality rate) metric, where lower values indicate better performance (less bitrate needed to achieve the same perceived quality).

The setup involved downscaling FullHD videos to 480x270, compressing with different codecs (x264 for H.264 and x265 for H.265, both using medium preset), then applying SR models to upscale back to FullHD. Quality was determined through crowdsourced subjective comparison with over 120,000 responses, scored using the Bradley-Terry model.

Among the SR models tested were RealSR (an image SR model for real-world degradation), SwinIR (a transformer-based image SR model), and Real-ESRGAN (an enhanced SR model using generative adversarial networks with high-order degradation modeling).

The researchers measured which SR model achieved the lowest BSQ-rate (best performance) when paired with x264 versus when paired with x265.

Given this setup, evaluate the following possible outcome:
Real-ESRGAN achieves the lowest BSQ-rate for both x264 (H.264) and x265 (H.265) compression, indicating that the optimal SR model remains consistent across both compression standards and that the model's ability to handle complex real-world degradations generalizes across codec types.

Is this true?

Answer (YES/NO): NO